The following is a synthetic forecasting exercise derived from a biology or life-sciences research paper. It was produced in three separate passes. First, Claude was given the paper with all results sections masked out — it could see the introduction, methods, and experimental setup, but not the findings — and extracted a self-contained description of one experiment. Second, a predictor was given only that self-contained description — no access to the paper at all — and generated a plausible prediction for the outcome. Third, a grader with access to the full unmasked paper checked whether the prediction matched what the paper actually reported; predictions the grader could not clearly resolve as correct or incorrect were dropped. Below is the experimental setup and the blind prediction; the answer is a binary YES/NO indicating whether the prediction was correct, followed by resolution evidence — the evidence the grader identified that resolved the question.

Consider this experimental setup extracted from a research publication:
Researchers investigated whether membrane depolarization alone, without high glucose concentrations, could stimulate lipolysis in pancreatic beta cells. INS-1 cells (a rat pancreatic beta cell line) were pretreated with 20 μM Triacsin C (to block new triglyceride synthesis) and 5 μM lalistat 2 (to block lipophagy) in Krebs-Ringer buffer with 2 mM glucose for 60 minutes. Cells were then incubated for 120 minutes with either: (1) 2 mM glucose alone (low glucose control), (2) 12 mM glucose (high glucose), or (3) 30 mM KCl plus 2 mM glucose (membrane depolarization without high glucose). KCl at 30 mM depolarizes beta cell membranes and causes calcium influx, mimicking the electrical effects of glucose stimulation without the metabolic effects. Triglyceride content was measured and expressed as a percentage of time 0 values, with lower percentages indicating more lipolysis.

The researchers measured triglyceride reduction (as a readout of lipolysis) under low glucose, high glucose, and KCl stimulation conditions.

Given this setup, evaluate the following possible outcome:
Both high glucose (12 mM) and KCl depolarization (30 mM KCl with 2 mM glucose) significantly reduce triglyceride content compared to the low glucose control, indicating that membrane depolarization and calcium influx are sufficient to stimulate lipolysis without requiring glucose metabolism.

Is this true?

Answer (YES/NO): NO